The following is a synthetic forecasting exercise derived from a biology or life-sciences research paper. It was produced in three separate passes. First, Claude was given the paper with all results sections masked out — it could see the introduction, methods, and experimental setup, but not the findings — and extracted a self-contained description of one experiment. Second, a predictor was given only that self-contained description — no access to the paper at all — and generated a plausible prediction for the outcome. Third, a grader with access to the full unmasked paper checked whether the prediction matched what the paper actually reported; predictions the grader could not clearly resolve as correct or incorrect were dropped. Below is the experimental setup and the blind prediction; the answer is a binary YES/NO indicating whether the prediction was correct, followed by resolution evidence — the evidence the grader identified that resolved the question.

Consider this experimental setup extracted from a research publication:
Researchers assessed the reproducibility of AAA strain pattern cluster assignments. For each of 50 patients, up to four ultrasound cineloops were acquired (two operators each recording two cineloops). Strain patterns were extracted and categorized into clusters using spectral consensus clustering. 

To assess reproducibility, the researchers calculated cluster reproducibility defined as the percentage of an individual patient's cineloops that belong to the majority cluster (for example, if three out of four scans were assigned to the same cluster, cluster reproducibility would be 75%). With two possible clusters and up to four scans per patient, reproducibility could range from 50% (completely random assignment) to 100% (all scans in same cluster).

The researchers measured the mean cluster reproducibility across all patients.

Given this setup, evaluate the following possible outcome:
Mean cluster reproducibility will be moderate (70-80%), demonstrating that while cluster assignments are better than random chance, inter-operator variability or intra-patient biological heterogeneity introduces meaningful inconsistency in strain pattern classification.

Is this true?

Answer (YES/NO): NO